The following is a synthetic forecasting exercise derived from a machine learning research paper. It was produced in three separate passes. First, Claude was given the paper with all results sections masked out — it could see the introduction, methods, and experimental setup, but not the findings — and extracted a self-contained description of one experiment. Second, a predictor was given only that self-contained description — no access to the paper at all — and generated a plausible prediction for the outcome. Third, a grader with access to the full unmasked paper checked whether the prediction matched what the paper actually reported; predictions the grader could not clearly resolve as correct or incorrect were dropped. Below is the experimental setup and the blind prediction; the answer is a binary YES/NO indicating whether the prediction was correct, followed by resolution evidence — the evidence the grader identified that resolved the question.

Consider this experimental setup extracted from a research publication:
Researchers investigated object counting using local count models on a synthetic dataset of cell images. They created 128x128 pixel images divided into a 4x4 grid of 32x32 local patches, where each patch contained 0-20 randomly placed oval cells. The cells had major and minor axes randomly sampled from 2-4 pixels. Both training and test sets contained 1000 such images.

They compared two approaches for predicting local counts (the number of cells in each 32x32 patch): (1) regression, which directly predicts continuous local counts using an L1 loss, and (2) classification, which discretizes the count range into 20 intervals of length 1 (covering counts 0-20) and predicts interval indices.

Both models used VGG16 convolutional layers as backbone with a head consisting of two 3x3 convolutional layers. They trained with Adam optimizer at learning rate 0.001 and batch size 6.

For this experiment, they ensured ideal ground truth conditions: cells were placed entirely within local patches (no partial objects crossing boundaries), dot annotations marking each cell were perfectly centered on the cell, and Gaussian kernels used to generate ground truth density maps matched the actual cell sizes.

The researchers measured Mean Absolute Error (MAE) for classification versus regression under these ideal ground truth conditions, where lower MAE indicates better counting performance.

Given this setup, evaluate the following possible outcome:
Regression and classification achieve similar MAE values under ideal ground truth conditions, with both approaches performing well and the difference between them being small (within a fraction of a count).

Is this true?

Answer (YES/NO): NO